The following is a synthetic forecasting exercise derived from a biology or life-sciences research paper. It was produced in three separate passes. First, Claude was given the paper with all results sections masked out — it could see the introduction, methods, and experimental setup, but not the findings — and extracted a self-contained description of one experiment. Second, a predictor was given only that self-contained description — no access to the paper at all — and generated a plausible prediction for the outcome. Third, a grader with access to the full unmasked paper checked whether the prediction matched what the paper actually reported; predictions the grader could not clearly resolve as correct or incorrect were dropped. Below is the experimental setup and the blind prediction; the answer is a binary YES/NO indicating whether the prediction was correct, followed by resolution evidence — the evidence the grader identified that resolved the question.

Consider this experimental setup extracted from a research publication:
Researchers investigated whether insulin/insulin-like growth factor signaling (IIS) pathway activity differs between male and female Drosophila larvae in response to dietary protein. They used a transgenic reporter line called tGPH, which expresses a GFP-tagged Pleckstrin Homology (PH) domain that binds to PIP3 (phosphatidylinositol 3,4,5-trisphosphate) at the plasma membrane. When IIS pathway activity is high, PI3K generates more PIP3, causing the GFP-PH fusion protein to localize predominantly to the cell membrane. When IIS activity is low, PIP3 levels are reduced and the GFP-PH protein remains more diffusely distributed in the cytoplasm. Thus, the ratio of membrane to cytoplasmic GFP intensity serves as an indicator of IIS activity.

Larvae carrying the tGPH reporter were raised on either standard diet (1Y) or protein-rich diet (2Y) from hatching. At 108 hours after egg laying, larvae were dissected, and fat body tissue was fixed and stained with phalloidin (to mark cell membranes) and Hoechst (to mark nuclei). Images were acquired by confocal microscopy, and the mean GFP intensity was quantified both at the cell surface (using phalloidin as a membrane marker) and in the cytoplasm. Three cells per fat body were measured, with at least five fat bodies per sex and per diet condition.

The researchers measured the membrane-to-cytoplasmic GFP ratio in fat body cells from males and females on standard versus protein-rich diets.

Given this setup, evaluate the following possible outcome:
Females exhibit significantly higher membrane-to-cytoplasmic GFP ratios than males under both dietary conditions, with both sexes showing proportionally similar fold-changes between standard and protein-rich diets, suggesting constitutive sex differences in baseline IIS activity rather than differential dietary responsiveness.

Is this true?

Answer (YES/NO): NO